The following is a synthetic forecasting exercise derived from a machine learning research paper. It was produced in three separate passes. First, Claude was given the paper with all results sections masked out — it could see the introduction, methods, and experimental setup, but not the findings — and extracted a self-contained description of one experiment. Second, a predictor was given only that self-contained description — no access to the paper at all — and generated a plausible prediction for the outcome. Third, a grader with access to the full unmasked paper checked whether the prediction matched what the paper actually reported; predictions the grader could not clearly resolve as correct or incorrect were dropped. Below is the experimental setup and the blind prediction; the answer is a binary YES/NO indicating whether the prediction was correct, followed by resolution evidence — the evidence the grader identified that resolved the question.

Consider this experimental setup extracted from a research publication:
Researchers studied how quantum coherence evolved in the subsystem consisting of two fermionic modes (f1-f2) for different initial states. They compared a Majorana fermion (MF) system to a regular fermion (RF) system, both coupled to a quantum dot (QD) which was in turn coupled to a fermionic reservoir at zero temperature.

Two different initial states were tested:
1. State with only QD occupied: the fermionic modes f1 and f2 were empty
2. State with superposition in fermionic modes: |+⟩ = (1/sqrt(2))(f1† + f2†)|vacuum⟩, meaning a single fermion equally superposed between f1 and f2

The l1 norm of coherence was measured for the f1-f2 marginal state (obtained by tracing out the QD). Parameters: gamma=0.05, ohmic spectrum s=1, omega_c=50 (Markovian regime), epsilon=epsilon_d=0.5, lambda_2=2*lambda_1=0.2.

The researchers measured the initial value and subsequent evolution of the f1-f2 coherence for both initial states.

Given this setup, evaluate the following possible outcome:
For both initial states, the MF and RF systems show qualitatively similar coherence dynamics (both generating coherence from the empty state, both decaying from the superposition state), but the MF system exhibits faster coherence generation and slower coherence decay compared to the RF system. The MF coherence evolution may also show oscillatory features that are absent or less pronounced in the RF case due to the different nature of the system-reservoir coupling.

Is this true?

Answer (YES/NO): NO